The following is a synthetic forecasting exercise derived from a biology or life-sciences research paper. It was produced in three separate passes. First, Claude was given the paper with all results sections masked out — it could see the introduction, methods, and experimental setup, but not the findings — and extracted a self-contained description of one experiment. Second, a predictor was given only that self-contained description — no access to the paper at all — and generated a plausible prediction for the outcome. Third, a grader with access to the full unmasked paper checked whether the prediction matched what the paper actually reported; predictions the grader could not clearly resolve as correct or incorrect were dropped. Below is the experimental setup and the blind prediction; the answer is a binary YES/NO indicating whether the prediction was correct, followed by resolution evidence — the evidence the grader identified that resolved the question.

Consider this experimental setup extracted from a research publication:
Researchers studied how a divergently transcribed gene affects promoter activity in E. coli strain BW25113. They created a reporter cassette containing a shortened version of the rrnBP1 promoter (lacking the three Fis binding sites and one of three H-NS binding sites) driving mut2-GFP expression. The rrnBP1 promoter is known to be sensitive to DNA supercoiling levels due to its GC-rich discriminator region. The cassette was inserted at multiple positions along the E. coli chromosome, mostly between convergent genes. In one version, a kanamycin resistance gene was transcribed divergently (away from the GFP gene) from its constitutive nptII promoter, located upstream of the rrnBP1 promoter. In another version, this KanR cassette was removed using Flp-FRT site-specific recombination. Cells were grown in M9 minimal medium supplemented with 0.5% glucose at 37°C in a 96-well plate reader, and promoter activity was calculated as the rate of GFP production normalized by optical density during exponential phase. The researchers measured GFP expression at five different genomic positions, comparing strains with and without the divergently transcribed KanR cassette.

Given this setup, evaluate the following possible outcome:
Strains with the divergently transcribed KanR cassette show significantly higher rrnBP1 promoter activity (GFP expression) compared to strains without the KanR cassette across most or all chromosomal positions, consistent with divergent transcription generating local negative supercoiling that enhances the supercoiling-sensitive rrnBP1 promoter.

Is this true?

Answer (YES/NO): YES